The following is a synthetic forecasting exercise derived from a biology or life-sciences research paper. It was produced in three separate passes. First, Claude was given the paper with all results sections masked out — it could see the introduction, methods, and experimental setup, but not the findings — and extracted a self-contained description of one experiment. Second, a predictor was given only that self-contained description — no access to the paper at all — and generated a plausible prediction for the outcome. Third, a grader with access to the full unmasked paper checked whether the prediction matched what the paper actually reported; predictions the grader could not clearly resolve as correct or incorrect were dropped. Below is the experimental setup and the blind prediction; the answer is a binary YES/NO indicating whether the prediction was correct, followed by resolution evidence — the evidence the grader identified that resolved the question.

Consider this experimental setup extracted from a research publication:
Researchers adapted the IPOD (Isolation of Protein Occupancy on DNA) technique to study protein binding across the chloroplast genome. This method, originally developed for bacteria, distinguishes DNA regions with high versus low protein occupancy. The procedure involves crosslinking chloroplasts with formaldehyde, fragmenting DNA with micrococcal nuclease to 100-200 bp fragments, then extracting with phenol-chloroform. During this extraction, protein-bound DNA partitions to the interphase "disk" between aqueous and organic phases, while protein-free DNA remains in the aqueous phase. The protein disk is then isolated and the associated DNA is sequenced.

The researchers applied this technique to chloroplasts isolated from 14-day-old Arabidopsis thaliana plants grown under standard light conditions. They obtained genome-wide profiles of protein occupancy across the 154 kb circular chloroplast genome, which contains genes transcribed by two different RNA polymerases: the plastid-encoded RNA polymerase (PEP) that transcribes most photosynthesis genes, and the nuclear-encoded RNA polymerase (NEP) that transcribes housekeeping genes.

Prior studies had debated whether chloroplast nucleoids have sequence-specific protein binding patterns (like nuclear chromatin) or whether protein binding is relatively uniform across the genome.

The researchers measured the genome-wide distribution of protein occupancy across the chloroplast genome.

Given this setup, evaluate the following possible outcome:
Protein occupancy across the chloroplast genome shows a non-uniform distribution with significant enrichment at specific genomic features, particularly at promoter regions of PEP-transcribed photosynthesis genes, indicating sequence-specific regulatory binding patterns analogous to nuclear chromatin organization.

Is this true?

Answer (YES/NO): YES